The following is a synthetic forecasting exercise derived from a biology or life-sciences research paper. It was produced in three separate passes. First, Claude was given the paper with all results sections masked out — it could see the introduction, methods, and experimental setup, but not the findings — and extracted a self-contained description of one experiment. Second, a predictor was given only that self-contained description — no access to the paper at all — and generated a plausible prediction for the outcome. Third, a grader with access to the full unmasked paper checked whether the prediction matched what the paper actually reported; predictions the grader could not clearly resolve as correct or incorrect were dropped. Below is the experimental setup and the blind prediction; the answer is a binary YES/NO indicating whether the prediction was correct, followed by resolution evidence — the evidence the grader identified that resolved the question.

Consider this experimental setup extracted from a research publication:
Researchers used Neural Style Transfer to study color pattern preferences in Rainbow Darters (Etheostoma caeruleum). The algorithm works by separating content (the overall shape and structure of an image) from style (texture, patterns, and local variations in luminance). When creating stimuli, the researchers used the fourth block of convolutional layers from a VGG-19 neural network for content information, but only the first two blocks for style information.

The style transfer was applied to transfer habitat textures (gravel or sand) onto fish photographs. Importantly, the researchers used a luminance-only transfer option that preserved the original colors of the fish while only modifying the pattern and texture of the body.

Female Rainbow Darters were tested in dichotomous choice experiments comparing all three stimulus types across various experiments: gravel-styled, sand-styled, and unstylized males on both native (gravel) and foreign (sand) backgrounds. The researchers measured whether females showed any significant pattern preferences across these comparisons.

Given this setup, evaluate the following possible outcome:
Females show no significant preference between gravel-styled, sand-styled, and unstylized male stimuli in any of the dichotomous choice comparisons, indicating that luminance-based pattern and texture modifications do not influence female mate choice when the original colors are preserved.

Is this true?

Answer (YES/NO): YES